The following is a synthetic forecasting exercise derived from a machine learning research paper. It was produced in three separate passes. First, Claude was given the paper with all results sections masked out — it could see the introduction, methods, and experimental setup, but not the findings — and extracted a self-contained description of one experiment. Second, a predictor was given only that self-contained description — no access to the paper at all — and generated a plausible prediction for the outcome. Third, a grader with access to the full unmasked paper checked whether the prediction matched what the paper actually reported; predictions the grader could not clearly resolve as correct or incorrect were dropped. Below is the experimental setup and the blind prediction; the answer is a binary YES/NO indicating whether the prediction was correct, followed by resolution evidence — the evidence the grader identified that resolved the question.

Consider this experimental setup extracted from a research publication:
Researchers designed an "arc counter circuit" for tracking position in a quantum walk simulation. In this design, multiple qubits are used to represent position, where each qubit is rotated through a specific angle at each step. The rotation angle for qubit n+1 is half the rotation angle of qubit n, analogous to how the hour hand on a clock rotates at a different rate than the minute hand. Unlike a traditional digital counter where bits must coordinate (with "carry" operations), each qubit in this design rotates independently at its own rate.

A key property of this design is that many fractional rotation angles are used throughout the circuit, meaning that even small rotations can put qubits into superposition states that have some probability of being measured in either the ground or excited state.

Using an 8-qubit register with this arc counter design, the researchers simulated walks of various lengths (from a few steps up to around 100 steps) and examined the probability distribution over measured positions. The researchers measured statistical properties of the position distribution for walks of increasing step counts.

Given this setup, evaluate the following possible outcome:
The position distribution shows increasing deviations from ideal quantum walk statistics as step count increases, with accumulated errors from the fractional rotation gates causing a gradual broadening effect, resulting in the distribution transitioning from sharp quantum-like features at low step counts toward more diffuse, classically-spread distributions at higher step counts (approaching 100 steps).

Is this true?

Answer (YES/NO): NO